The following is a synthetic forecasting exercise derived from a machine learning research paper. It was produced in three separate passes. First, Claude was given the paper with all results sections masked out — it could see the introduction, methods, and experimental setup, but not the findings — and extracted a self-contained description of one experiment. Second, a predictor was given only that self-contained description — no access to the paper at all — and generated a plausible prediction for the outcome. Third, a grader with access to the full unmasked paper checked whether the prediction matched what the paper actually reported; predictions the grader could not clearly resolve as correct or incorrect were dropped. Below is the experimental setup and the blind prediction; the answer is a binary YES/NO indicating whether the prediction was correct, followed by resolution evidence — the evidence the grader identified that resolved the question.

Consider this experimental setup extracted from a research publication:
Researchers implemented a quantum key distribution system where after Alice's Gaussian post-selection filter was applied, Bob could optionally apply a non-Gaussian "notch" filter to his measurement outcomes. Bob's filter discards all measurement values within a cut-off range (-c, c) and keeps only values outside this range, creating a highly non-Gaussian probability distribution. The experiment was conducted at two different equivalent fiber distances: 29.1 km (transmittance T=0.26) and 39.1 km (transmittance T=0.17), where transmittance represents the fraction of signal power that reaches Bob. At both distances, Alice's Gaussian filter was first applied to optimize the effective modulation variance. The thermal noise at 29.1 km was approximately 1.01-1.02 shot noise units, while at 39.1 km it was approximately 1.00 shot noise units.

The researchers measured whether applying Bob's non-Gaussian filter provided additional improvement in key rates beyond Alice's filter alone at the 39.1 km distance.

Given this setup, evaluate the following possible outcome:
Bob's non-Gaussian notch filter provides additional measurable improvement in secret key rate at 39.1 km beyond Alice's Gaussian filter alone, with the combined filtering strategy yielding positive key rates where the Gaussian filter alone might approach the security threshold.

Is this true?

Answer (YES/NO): NO